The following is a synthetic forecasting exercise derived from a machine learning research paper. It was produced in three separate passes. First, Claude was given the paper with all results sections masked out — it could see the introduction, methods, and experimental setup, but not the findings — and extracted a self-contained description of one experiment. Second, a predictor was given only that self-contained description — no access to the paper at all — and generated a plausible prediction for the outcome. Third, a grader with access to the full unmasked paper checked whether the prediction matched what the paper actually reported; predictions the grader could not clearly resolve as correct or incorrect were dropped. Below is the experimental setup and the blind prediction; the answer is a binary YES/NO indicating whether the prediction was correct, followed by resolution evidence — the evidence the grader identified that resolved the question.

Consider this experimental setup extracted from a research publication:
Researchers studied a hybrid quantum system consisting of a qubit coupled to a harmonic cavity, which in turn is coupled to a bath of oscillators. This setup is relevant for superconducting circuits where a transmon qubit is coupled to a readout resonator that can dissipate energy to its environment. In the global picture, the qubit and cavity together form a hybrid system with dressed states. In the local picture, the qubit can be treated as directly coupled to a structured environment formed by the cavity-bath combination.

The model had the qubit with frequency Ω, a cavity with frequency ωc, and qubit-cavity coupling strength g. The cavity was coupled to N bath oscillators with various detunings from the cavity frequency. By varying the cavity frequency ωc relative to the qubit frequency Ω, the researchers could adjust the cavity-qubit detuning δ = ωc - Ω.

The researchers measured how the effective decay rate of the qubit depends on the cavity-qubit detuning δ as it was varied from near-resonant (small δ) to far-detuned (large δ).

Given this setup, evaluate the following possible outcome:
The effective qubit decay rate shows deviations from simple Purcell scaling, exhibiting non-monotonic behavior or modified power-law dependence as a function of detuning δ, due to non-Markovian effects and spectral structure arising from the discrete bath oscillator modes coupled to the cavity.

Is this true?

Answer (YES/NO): NO